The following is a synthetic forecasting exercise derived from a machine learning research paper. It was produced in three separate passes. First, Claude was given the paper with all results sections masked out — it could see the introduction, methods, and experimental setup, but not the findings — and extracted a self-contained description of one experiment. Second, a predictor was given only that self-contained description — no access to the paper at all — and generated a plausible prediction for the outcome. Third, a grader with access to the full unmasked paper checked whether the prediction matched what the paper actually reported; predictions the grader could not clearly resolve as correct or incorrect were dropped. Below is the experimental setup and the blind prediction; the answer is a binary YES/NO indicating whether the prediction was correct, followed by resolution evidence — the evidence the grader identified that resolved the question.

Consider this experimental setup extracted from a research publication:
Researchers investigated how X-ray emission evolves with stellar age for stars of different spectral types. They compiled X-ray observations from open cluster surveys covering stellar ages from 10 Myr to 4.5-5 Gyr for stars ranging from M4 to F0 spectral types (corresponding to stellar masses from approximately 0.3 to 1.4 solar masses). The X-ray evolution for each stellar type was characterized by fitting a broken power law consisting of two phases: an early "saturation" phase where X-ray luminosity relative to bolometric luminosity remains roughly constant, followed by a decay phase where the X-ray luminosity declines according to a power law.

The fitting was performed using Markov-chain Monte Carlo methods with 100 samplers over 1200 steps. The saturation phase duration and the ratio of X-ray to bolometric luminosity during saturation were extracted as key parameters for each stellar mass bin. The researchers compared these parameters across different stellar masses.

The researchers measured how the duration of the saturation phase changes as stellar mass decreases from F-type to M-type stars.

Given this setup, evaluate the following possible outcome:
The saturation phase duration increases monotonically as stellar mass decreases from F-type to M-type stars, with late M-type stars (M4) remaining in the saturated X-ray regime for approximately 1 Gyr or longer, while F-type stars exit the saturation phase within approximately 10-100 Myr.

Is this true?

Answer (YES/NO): NO